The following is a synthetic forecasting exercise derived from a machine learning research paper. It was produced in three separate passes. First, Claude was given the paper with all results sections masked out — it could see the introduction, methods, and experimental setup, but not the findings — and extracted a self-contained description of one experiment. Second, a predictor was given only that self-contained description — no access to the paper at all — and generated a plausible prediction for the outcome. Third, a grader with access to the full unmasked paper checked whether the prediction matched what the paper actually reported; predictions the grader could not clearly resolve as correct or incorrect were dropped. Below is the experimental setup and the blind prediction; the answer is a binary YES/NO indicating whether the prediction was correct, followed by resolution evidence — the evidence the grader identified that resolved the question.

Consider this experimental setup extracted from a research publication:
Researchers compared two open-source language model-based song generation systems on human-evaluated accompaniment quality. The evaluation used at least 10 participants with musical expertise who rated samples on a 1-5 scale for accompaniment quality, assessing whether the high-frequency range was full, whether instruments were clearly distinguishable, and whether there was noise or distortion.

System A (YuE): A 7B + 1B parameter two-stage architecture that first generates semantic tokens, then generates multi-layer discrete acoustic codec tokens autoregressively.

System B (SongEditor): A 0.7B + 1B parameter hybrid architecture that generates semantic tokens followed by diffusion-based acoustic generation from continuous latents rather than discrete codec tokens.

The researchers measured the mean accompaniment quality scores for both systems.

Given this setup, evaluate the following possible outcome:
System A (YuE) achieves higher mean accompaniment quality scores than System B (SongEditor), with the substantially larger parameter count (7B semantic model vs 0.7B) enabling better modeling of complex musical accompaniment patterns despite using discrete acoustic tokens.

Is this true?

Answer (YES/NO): YES